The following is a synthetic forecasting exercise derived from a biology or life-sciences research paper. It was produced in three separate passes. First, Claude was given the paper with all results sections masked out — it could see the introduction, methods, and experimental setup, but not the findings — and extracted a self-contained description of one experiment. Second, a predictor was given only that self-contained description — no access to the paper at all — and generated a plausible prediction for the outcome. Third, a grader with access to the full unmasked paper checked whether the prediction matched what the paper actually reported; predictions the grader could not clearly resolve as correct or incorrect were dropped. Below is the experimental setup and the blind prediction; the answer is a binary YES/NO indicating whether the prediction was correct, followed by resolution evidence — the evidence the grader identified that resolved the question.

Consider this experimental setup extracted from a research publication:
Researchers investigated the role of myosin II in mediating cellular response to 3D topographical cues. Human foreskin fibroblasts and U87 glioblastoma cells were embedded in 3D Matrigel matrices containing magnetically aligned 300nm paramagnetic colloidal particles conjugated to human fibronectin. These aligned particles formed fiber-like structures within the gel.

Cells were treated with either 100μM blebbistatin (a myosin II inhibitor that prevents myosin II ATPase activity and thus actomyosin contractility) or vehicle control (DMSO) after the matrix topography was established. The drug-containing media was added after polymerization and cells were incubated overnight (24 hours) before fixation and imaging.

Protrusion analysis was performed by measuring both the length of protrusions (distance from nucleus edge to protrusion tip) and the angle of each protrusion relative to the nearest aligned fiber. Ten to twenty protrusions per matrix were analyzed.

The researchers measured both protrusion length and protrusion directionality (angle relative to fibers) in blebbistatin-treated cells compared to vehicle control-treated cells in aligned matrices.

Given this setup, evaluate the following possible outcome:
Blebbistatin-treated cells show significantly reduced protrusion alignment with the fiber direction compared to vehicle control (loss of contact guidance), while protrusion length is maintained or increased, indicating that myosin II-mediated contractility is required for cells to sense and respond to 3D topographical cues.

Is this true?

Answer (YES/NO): YES